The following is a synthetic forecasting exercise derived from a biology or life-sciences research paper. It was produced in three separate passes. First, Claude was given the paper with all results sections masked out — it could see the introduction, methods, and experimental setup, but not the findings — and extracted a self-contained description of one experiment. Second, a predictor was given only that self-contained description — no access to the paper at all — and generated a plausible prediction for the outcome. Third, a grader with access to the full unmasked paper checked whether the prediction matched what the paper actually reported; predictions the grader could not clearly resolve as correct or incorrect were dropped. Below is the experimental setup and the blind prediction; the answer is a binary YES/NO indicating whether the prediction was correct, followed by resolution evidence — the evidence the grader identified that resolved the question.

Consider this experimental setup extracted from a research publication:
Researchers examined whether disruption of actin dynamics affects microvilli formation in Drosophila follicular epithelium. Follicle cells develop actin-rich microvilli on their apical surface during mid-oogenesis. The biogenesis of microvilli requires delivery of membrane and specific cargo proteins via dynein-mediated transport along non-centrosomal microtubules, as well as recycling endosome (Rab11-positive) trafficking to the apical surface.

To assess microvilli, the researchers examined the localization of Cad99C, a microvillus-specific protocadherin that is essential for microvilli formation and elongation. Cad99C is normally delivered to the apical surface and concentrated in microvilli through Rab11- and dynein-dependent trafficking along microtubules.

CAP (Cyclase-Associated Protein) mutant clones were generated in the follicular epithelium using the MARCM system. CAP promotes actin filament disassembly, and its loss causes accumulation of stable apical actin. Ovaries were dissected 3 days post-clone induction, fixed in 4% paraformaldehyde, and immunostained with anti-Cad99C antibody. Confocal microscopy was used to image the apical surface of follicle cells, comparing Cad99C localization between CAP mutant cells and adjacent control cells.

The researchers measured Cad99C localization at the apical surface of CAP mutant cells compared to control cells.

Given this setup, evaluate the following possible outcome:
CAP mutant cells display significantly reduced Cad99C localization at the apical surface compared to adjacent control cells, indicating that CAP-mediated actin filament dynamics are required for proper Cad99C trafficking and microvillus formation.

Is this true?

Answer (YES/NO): YES